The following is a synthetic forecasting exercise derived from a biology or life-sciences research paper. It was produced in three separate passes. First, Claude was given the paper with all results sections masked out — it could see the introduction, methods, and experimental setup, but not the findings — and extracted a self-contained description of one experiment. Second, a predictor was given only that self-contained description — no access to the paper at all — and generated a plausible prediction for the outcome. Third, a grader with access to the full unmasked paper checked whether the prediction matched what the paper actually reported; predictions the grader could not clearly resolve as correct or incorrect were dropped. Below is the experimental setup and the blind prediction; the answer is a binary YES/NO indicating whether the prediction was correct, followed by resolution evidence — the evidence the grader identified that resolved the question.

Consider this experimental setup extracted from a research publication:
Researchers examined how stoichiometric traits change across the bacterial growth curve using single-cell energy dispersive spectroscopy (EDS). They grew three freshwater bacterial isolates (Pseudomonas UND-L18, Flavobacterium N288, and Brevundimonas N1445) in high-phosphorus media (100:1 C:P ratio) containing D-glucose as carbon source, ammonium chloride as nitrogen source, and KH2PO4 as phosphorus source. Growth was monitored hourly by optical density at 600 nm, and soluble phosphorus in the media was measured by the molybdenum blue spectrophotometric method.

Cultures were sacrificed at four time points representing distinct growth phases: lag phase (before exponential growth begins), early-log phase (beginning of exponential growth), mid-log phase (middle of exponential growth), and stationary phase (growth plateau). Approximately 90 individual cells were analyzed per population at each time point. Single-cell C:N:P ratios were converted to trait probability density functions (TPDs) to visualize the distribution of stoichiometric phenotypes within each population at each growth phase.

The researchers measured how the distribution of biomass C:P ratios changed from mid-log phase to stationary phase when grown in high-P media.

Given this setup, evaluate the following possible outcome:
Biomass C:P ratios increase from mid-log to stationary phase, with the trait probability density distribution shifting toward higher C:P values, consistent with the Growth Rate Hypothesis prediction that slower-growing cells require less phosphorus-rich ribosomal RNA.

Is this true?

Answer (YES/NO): NO